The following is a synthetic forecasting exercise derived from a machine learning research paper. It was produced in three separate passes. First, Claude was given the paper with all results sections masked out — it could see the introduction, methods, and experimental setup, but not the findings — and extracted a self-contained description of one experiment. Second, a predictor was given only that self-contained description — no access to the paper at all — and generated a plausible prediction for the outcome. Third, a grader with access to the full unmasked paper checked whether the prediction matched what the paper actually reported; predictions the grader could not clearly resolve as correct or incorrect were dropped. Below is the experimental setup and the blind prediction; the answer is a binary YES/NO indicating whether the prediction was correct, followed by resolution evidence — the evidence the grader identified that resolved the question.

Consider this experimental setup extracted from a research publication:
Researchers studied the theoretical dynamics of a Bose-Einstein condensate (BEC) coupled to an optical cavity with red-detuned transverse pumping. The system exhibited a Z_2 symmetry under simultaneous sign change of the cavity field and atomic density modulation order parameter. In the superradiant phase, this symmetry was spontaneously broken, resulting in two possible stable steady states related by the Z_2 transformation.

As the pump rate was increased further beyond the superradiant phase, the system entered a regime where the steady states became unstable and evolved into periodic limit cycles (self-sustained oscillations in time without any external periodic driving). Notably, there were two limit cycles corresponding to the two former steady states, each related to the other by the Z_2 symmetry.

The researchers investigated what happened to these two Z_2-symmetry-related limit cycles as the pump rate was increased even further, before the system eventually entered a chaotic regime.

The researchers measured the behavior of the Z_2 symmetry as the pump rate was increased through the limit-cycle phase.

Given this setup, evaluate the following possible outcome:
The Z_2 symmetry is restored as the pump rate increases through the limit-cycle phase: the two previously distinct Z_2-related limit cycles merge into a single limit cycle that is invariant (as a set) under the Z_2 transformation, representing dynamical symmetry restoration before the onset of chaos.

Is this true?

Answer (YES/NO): YES